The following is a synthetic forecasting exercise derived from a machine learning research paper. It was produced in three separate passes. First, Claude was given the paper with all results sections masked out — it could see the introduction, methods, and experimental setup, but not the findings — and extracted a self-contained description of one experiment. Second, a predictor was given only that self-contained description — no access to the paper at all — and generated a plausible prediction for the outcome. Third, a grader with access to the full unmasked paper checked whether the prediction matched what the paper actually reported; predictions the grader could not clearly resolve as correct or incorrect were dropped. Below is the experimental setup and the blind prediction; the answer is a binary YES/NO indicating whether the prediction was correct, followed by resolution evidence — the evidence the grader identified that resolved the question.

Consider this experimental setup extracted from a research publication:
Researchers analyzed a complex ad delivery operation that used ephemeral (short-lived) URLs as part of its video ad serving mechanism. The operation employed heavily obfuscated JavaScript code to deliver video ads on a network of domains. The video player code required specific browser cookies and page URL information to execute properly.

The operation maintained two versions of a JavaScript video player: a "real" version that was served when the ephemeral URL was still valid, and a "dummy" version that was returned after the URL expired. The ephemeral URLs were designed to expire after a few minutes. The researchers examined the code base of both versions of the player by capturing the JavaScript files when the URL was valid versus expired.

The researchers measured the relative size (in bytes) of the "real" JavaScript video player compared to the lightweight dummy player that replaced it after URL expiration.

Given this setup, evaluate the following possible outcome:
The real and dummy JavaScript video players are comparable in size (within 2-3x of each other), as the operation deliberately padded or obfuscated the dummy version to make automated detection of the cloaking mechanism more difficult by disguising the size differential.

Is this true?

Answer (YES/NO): YES